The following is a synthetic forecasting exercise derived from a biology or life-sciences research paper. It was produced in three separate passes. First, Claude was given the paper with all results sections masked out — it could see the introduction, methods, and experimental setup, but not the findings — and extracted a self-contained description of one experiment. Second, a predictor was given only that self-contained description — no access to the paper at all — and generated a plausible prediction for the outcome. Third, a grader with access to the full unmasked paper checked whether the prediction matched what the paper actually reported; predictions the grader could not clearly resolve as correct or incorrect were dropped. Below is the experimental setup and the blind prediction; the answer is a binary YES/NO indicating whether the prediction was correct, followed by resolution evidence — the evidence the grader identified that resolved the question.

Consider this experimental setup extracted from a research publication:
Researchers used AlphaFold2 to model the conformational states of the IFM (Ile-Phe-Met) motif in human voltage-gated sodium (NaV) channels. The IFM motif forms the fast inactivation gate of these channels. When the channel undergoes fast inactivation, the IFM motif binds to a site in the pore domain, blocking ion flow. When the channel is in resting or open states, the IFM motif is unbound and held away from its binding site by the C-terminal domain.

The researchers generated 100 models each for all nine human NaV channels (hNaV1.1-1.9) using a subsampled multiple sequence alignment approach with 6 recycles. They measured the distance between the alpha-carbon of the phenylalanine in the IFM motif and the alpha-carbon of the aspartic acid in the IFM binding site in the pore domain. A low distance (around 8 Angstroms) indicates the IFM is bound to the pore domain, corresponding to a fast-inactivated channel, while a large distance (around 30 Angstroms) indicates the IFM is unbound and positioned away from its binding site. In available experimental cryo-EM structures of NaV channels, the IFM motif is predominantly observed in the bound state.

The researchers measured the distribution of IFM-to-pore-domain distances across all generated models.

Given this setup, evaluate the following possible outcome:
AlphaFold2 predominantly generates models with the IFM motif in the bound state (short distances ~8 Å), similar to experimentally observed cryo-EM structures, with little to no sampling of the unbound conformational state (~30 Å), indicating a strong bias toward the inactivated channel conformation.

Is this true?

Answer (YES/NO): NO